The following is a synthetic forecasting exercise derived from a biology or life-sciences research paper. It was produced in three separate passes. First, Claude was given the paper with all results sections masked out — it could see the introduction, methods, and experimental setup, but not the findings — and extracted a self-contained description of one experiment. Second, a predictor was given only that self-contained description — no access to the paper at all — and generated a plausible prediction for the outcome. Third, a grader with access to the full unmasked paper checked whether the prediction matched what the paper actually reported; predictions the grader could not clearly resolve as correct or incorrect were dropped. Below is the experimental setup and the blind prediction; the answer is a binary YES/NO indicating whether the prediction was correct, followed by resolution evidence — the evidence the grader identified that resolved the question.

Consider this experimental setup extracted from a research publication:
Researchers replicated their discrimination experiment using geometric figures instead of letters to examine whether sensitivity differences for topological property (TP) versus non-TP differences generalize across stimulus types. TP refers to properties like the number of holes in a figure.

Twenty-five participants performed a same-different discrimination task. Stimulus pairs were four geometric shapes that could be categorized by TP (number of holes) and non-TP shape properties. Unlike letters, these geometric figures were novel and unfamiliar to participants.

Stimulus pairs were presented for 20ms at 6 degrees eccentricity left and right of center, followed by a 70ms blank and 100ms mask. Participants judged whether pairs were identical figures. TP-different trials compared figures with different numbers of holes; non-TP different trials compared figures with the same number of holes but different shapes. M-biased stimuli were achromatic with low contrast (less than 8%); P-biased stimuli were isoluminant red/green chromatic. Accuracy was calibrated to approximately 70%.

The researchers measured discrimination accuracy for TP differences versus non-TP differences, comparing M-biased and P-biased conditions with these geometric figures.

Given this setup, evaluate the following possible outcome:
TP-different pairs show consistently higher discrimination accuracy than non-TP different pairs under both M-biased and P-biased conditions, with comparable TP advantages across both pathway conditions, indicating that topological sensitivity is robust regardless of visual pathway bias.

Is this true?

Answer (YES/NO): NO